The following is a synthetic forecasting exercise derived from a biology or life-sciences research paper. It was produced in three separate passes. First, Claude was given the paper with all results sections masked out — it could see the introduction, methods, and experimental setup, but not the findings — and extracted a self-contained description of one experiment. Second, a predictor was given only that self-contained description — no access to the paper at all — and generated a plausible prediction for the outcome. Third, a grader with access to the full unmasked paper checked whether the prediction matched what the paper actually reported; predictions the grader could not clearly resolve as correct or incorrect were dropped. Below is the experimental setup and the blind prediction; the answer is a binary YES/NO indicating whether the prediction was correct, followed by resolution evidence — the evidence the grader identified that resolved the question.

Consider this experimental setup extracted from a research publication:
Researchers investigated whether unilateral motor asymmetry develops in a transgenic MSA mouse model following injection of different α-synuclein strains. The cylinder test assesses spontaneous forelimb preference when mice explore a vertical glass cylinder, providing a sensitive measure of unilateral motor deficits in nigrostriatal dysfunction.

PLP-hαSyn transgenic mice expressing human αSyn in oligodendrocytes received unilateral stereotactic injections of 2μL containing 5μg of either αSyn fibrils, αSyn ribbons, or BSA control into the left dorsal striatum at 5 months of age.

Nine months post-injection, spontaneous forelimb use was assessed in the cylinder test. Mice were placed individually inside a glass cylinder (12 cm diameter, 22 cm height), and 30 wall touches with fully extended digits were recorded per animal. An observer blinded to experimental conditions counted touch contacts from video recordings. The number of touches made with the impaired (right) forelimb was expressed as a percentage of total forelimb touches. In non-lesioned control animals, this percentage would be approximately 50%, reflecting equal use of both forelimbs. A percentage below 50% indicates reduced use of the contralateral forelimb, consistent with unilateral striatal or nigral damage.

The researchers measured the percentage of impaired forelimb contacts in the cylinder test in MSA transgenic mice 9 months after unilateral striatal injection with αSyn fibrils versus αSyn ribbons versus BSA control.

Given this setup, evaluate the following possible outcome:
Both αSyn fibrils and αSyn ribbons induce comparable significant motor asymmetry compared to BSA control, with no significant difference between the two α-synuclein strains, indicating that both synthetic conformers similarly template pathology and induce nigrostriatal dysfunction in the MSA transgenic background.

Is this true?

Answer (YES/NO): NO